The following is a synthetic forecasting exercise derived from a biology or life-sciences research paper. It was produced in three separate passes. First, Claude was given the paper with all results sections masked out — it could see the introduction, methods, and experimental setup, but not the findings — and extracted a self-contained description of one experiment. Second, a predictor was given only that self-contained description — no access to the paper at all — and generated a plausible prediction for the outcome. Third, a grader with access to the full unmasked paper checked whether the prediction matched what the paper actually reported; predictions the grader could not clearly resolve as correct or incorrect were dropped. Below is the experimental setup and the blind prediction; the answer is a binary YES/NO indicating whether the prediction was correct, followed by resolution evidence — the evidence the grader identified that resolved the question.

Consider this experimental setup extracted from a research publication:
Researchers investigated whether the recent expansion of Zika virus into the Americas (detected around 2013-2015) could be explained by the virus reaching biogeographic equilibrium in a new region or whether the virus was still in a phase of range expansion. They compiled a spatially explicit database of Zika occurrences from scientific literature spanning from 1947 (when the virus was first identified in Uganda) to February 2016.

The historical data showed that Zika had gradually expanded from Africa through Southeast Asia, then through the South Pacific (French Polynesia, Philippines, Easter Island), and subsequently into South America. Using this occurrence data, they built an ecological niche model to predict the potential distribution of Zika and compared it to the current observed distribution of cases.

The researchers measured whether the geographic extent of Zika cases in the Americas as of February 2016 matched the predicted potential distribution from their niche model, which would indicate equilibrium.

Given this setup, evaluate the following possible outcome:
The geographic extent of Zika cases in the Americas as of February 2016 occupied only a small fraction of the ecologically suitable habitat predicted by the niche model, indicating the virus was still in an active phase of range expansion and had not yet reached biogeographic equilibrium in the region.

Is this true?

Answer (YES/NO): NO